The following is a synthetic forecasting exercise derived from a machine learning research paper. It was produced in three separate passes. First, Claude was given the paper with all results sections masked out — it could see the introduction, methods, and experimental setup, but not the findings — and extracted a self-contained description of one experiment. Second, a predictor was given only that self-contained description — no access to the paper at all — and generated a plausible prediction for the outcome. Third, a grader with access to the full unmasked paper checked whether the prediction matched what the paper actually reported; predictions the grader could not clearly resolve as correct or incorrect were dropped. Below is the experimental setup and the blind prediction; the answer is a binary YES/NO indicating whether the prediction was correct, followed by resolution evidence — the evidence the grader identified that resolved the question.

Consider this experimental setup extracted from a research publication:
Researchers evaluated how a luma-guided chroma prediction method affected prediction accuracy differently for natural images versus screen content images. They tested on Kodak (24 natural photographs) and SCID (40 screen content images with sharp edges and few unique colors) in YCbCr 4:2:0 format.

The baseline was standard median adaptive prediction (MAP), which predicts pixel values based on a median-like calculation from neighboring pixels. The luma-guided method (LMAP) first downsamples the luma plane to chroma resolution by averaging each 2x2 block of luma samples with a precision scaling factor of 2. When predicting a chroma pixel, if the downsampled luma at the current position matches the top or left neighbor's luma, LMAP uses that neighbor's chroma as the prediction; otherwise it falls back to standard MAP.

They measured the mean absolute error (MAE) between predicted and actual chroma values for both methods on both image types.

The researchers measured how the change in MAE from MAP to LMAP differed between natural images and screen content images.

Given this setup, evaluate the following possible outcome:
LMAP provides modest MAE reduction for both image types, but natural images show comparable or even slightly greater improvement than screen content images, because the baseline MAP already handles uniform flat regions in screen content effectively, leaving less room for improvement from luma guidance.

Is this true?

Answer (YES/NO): NO